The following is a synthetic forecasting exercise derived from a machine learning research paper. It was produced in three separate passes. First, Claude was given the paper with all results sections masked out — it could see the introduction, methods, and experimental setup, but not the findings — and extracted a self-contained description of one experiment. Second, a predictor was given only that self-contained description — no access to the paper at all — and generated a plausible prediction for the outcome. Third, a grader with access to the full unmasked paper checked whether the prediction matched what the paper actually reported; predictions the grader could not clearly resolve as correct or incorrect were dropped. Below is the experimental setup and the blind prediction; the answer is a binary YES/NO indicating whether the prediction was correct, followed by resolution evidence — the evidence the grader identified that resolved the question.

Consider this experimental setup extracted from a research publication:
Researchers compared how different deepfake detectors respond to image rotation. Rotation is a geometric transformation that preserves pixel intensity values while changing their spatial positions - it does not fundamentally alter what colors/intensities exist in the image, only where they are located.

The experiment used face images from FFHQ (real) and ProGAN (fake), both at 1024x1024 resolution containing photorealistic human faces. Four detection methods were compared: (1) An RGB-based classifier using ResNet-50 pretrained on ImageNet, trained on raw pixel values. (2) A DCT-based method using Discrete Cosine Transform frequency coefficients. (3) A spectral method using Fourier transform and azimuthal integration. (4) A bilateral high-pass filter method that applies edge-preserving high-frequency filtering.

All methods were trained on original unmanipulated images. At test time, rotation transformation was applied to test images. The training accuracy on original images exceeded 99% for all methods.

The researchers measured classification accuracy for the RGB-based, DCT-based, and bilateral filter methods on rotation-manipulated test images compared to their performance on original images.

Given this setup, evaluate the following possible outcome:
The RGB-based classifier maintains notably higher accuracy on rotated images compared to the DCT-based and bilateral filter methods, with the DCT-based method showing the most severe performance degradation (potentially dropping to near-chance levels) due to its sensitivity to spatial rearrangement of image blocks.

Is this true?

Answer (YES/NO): NO